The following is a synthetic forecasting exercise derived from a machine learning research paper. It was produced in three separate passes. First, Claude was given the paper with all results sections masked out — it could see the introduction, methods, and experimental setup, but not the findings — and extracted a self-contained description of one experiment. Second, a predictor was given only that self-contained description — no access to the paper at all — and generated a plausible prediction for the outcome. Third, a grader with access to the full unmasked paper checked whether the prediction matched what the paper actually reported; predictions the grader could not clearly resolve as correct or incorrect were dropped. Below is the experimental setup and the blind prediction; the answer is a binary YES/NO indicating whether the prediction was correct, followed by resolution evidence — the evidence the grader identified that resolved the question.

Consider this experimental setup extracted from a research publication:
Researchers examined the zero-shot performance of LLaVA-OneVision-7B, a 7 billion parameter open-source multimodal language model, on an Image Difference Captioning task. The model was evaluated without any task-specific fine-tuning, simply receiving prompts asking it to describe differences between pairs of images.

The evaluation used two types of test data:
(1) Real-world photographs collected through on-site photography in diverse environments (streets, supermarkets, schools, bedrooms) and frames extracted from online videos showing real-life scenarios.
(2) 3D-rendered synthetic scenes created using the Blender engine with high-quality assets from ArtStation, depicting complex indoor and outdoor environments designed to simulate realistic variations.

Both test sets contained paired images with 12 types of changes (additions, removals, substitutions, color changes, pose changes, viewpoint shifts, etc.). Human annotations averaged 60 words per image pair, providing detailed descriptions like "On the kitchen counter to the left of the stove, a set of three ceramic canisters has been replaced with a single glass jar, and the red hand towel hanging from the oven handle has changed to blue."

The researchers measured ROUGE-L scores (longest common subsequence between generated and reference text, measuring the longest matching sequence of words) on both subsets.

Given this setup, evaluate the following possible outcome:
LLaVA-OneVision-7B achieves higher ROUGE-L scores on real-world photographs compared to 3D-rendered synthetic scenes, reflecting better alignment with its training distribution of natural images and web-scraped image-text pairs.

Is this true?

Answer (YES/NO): NO